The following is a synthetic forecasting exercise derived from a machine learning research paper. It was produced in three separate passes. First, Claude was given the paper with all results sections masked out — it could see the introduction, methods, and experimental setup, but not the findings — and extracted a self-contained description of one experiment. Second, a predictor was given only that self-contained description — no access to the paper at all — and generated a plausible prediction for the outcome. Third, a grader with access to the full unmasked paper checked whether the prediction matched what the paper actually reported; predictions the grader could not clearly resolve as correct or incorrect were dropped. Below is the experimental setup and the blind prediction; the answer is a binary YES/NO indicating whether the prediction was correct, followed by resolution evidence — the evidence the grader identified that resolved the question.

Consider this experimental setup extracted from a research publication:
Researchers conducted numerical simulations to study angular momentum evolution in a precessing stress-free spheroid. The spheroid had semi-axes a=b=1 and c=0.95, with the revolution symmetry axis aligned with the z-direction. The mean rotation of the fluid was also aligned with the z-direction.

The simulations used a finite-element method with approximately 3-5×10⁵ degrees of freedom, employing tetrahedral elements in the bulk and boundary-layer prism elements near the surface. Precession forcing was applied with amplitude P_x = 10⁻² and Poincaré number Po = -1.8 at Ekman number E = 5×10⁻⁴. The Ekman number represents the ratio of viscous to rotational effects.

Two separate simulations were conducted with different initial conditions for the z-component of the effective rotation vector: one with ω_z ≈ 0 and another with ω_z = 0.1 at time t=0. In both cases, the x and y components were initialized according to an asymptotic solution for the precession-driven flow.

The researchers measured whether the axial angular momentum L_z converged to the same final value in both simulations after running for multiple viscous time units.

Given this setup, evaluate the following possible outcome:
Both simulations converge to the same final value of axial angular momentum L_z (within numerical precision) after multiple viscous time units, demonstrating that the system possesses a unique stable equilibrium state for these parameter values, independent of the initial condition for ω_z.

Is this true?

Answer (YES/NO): NO